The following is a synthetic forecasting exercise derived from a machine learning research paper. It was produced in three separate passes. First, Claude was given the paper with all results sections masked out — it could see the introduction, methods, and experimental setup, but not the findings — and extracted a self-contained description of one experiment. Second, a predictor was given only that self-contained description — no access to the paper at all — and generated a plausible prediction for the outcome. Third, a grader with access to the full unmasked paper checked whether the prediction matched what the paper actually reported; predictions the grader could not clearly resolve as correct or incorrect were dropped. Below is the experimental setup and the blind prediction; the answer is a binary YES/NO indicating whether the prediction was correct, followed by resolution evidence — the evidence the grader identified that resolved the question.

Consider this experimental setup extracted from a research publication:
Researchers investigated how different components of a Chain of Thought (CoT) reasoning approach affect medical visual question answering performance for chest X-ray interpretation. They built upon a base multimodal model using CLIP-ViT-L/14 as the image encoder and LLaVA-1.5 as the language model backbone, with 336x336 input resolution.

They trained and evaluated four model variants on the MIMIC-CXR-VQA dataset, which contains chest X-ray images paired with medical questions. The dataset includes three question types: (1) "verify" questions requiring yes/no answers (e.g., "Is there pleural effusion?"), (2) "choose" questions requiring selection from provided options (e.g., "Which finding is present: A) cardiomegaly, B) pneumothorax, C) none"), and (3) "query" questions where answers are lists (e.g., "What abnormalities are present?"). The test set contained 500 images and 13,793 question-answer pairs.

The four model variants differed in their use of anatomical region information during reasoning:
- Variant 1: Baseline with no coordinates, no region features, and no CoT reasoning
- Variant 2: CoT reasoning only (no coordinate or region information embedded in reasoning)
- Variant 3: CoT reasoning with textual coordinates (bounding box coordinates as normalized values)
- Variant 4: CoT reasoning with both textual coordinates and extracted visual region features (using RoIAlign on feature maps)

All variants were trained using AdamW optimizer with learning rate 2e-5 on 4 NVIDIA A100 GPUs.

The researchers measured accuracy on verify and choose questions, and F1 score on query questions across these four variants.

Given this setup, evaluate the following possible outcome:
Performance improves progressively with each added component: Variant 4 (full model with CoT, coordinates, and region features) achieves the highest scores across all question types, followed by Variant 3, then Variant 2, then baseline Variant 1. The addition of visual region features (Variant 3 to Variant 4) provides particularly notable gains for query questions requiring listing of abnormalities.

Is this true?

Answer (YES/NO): NO